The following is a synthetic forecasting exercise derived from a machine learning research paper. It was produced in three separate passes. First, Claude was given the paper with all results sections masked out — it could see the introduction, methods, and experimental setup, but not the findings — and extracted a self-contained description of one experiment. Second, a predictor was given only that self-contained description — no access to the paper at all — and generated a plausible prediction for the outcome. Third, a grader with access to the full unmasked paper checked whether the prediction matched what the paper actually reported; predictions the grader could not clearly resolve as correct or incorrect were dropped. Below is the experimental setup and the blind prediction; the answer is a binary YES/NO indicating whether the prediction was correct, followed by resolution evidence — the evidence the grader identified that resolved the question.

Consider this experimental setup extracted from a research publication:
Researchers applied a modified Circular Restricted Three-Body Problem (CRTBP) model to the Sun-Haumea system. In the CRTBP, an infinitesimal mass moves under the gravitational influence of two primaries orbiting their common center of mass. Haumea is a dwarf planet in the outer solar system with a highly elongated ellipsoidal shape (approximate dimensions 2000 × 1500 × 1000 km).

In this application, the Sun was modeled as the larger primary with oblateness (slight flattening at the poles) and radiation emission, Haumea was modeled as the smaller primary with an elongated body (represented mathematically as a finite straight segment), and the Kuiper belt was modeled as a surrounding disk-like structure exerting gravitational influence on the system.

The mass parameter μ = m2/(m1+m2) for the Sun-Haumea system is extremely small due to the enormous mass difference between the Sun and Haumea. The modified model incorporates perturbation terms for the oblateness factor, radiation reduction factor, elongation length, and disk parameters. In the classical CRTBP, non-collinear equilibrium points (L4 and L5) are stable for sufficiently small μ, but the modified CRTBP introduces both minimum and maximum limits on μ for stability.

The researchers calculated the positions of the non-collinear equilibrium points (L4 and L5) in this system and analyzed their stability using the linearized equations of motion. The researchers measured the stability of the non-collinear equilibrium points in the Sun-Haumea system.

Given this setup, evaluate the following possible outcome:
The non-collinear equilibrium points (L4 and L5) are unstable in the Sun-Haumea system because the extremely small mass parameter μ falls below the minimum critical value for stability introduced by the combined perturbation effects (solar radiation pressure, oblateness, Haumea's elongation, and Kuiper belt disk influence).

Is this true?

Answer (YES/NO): NO